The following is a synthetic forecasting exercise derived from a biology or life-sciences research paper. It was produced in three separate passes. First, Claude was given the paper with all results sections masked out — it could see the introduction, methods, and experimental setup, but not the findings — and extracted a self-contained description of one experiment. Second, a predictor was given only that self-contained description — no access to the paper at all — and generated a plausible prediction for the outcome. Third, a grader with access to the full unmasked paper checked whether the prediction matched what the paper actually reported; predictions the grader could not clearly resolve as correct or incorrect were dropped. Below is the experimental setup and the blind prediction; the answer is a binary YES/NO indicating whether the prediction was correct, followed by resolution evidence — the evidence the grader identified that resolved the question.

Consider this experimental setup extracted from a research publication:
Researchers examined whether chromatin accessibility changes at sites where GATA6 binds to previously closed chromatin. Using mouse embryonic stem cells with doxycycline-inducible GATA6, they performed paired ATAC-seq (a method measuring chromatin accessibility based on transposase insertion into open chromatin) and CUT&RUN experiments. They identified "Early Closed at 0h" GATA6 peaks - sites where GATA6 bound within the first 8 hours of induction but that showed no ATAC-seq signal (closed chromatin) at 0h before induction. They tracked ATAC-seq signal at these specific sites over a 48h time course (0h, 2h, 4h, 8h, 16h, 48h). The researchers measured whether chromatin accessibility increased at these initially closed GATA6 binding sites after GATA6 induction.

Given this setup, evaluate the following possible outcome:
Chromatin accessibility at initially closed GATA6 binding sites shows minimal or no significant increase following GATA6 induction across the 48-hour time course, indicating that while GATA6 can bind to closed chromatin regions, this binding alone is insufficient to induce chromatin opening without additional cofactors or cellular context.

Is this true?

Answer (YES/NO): NO